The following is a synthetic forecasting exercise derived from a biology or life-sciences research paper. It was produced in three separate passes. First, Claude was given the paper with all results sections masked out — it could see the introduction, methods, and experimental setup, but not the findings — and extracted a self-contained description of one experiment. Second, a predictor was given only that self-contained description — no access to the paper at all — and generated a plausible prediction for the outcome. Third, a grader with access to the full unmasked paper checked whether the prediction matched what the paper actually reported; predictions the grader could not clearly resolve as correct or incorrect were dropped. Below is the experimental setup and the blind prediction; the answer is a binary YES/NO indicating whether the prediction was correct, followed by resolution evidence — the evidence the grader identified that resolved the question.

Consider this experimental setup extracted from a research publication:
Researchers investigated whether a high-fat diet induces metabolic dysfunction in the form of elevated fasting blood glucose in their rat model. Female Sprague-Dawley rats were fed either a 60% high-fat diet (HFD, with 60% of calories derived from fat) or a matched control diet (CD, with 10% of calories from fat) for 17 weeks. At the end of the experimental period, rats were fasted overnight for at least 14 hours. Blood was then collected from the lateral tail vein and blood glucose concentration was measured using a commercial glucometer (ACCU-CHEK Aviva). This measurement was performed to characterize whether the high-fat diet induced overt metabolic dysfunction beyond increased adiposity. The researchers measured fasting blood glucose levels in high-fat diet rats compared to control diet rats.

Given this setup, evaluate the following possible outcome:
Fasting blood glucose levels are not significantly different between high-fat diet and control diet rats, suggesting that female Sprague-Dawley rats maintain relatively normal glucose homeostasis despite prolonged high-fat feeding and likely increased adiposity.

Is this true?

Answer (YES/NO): YES